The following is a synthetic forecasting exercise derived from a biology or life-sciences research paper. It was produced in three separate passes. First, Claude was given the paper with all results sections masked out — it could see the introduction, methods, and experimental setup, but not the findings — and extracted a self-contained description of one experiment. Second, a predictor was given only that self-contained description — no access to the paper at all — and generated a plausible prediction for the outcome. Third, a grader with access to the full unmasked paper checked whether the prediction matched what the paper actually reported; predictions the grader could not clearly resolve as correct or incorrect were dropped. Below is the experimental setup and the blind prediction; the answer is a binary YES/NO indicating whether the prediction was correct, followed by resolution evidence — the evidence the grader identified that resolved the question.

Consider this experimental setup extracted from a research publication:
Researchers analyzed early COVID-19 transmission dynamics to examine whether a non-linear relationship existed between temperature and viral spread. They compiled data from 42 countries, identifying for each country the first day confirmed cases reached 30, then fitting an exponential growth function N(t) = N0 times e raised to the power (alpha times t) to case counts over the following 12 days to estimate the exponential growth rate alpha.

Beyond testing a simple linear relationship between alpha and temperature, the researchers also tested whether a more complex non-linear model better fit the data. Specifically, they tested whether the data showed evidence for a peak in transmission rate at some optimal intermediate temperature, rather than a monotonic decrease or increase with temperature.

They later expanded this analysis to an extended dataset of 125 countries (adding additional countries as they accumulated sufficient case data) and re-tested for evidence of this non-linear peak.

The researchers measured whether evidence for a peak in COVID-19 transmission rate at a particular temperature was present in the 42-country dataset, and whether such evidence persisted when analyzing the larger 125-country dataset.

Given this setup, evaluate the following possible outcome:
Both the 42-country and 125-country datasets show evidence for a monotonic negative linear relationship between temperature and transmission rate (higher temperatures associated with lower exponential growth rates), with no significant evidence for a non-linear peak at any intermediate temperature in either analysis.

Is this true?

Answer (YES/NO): NO